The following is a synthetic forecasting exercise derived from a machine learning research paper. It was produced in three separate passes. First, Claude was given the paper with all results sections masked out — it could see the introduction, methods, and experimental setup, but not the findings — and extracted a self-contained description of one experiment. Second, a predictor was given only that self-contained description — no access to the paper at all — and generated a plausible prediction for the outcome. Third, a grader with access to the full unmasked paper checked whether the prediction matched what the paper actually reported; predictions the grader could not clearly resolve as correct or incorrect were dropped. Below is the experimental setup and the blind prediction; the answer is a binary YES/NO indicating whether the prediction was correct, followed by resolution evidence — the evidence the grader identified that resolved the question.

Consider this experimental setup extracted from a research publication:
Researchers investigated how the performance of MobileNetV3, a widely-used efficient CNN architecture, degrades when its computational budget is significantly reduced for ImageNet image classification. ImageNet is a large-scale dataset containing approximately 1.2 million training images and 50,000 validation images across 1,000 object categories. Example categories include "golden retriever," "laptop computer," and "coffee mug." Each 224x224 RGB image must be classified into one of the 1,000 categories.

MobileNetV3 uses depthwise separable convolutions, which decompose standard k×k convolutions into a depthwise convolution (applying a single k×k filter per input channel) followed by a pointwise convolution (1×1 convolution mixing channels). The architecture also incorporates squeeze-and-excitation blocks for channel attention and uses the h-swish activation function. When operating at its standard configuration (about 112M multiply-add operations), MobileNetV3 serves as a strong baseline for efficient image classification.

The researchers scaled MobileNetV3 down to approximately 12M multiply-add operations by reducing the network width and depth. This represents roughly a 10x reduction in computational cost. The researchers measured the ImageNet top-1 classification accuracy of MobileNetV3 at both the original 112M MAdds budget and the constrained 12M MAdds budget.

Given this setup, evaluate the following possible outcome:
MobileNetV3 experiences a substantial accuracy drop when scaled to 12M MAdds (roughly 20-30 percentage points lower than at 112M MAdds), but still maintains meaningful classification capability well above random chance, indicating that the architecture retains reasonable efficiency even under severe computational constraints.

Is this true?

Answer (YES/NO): NO